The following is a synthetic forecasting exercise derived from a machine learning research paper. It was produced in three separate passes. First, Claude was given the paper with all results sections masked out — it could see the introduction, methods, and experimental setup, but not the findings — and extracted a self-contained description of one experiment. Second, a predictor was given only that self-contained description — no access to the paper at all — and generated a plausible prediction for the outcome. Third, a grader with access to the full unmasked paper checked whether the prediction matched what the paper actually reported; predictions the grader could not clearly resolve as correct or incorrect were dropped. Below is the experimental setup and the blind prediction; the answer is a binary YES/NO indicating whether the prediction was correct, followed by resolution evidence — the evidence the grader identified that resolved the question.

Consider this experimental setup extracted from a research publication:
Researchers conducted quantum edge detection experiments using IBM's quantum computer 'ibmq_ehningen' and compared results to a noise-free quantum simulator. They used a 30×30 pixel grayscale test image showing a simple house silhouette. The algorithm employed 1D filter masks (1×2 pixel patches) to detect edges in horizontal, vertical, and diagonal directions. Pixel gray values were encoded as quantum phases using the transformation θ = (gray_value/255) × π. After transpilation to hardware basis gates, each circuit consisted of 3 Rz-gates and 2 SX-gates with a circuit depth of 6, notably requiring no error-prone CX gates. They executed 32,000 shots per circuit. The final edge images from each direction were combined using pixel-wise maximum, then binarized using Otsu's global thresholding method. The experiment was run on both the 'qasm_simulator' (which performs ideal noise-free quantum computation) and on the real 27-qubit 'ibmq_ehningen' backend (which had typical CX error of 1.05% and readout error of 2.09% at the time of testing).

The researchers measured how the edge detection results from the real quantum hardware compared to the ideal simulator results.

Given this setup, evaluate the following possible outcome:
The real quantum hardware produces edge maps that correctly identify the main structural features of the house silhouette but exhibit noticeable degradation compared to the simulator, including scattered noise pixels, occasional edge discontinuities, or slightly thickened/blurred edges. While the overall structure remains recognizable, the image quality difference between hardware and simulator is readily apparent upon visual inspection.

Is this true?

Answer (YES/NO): NO